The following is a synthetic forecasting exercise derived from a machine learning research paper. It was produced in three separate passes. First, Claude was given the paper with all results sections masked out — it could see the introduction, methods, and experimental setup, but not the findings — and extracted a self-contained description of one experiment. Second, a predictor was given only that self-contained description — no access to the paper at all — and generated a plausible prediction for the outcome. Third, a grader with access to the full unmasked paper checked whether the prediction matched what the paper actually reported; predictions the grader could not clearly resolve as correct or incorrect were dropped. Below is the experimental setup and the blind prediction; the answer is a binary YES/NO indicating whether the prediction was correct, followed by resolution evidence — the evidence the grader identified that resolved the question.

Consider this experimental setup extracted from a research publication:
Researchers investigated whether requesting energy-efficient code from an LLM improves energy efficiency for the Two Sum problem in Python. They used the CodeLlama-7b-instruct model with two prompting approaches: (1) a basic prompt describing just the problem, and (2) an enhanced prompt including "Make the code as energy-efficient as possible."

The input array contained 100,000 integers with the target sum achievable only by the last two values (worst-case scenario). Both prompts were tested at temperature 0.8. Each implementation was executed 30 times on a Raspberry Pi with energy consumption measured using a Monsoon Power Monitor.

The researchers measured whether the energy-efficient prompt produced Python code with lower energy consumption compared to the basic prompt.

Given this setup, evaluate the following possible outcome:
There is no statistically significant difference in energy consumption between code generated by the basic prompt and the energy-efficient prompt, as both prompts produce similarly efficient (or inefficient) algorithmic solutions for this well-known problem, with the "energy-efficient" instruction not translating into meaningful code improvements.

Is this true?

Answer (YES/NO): NO